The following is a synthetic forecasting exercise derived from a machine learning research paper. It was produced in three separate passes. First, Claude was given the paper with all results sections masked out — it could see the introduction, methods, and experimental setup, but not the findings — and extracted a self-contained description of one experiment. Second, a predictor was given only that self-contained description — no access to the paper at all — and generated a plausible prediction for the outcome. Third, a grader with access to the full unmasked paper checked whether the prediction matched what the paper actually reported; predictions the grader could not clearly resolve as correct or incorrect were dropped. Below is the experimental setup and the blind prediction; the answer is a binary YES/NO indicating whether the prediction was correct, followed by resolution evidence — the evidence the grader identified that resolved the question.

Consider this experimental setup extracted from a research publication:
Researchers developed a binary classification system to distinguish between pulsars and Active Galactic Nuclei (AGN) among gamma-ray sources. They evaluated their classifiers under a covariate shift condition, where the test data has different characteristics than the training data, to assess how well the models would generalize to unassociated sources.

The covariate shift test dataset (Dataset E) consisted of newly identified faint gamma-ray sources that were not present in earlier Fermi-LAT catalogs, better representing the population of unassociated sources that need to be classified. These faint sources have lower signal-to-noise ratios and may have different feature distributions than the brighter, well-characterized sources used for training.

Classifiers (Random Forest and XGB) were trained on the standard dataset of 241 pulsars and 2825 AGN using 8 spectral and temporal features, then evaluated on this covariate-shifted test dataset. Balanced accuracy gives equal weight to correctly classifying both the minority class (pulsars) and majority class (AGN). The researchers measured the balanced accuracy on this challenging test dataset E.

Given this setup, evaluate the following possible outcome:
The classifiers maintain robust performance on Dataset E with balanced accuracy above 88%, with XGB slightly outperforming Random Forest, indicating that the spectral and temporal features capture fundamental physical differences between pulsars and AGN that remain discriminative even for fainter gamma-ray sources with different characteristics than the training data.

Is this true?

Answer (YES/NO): NO